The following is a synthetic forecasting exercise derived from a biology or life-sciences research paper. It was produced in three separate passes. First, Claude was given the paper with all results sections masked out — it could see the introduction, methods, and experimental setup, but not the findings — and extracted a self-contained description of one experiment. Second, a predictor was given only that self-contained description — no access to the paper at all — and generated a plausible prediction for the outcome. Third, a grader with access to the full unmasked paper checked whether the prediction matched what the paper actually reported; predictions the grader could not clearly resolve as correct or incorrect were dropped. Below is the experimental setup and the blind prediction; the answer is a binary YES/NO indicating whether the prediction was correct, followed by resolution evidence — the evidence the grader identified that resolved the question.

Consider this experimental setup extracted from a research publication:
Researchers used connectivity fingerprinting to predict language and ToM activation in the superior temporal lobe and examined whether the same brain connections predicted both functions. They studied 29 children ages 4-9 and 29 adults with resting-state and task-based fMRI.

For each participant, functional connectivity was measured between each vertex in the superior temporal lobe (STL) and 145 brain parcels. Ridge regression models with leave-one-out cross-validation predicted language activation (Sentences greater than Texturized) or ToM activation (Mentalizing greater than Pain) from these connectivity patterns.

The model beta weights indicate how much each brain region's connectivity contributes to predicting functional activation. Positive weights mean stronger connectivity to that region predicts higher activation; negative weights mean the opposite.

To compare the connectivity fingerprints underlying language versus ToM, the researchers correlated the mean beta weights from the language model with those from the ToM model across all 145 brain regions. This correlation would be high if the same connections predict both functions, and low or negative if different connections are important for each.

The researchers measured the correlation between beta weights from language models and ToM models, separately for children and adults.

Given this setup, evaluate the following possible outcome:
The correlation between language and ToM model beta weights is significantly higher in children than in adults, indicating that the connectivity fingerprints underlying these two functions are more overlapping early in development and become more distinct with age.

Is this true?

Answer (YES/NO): NO